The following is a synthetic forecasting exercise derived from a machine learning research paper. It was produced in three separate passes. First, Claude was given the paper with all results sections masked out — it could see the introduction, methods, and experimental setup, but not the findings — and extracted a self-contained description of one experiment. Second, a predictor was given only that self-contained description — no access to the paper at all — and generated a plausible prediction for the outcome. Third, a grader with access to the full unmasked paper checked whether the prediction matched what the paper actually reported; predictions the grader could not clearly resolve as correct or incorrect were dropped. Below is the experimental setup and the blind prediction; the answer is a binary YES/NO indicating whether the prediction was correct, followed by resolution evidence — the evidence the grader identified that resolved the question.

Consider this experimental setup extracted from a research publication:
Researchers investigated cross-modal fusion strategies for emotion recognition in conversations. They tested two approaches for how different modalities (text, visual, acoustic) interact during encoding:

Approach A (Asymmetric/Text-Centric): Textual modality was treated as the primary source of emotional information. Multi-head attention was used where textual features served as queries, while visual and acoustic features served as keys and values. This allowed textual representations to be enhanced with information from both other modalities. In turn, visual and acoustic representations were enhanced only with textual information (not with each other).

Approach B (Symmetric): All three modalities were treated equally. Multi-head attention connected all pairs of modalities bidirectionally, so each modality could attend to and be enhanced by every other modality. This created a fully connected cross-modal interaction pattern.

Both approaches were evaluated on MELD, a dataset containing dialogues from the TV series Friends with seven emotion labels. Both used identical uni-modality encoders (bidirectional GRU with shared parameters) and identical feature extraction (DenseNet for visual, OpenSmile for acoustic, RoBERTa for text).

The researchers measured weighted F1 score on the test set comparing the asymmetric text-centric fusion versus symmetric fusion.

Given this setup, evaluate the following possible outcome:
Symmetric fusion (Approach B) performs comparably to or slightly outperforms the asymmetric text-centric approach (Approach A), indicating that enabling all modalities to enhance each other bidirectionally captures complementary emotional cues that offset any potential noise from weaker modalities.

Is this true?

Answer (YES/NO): NO